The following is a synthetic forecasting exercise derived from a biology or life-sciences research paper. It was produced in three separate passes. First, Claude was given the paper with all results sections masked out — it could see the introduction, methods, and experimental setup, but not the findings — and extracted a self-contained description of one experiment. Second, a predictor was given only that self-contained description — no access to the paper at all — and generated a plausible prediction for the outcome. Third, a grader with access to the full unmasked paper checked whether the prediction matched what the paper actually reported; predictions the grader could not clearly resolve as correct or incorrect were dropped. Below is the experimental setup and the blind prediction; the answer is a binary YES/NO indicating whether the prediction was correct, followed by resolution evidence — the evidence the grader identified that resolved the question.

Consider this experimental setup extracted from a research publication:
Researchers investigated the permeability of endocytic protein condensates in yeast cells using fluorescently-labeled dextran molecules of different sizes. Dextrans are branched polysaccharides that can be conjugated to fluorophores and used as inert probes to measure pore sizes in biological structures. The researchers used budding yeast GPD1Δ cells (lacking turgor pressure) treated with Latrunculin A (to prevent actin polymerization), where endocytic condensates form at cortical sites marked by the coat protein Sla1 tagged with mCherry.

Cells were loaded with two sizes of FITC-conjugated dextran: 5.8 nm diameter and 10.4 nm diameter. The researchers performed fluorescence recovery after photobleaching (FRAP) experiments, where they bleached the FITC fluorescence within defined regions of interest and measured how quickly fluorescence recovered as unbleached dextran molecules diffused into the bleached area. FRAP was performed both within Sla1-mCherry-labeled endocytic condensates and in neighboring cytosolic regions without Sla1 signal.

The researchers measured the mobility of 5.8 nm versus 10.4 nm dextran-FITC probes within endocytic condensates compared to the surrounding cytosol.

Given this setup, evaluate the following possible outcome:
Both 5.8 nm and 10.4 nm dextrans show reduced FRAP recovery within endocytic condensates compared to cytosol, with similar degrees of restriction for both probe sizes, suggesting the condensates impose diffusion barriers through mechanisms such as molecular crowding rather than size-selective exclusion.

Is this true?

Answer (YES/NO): NO